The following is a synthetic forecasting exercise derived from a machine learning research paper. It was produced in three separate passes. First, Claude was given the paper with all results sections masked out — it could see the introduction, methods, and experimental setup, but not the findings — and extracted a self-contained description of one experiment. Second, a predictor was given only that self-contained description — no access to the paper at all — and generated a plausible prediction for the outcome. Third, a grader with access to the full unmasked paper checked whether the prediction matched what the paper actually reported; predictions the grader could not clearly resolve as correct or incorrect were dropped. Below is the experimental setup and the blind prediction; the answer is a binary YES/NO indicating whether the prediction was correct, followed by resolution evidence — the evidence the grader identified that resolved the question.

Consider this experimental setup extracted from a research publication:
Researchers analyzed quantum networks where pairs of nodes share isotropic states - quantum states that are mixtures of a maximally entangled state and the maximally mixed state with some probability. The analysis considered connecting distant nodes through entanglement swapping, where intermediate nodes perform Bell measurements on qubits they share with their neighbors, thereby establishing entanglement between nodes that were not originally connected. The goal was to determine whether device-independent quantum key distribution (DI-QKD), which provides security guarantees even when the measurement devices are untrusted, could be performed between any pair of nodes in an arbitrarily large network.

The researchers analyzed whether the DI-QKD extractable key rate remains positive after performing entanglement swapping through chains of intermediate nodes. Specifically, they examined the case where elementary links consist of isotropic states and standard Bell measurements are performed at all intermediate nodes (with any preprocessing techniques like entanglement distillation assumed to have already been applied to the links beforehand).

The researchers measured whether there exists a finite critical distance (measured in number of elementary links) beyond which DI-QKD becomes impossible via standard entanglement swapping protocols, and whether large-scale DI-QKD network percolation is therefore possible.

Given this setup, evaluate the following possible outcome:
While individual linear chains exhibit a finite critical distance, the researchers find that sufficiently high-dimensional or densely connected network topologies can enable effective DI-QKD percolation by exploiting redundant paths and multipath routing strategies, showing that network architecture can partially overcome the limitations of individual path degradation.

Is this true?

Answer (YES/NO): NO